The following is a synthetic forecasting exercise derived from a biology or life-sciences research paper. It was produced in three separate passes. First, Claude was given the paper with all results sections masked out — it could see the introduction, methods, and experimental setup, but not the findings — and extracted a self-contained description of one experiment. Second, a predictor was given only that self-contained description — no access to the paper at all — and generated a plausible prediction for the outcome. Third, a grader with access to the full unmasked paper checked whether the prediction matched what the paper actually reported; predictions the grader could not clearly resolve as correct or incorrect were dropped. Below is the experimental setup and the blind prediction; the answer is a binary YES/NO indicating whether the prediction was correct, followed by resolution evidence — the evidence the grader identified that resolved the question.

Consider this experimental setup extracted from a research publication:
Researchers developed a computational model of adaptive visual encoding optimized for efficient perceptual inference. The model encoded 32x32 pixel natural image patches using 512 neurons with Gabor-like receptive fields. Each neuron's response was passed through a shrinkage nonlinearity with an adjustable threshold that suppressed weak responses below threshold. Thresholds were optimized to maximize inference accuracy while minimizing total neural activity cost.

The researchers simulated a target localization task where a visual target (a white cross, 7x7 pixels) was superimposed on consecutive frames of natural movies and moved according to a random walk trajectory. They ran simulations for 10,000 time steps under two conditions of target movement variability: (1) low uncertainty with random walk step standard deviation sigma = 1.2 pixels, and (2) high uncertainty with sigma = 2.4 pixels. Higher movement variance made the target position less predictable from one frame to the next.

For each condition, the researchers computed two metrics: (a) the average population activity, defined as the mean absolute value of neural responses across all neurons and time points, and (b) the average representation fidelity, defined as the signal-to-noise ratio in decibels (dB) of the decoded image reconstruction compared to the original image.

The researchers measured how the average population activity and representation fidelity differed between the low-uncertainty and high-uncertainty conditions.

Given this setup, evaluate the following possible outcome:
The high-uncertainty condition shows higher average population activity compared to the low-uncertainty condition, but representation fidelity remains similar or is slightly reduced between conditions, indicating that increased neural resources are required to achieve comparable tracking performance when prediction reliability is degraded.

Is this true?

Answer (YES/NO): NO